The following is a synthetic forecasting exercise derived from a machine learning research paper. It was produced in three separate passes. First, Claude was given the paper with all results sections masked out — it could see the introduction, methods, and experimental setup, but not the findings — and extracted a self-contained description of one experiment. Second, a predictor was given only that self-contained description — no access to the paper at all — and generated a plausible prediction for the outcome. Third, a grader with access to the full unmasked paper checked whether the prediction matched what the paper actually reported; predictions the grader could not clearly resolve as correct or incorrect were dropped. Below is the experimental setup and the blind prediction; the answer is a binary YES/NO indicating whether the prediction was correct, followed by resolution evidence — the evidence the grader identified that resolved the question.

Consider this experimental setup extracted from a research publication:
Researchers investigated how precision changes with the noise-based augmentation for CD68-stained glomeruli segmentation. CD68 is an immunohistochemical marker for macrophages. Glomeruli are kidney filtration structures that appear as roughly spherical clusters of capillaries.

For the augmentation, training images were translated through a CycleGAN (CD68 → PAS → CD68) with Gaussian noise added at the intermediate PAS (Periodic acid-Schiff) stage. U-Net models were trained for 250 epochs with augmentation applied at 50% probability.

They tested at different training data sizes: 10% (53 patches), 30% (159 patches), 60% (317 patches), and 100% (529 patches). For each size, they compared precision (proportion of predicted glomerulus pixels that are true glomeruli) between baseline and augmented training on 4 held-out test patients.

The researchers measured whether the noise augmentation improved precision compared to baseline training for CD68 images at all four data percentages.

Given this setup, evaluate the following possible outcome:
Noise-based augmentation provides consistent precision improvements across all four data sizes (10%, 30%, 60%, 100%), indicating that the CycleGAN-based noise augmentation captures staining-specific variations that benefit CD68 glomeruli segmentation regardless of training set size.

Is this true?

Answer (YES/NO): YES